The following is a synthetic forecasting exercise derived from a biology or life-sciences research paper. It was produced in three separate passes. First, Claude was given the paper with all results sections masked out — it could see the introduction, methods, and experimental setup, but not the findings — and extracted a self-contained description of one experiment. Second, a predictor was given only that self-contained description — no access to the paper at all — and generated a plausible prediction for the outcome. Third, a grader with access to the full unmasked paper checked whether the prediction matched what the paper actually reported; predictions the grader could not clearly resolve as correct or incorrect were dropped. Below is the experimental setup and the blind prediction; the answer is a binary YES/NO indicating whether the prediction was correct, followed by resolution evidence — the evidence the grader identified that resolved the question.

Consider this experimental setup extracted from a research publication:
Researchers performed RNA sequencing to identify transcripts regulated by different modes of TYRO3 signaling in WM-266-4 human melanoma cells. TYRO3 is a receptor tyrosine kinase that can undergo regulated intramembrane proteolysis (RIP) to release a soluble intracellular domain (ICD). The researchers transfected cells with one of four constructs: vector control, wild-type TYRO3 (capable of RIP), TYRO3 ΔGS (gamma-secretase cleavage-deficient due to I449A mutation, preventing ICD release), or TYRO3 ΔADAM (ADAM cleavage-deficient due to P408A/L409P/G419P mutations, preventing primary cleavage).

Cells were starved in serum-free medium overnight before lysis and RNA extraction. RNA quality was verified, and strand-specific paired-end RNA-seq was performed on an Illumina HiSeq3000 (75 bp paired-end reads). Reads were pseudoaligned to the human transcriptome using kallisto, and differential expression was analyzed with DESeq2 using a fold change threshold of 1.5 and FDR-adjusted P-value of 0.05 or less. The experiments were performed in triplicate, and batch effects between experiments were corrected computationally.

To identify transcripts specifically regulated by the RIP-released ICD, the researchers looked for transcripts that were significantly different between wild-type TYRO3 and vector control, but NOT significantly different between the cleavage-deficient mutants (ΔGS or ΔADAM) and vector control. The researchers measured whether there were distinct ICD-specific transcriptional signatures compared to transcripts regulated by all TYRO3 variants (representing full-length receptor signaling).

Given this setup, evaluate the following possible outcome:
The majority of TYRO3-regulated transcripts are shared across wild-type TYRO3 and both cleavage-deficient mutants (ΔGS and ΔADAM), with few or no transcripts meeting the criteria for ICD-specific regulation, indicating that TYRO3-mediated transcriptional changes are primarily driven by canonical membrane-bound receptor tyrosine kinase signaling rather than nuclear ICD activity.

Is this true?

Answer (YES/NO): NO